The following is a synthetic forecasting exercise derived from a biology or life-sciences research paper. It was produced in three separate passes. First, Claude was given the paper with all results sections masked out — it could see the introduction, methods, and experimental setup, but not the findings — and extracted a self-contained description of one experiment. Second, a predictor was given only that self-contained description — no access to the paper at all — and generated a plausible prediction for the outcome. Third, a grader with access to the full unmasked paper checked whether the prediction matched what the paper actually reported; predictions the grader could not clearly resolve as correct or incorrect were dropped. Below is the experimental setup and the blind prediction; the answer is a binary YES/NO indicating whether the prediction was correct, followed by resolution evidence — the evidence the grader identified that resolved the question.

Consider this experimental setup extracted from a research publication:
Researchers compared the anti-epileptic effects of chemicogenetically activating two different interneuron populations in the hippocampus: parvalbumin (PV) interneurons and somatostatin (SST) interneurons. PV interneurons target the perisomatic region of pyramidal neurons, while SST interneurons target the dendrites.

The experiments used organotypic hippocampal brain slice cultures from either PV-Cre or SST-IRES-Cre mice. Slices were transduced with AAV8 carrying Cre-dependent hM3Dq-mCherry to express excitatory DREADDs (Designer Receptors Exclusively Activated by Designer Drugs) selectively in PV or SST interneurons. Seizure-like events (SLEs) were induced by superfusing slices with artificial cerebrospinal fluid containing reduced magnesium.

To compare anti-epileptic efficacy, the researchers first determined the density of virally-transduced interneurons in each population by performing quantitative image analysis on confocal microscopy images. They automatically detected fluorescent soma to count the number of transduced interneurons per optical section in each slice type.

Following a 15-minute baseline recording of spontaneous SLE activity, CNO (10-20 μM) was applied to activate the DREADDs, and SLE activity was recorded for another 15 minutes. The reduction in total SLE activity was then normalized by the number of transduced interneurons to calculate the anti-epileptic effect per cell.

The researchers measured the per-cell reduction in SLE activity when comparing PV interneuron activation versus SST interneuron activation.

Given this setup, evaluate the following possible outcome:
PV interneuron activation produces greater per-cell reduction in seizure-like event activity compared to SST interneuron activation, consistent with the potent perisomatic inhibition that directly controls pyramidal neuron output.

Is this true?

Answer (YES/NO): YES